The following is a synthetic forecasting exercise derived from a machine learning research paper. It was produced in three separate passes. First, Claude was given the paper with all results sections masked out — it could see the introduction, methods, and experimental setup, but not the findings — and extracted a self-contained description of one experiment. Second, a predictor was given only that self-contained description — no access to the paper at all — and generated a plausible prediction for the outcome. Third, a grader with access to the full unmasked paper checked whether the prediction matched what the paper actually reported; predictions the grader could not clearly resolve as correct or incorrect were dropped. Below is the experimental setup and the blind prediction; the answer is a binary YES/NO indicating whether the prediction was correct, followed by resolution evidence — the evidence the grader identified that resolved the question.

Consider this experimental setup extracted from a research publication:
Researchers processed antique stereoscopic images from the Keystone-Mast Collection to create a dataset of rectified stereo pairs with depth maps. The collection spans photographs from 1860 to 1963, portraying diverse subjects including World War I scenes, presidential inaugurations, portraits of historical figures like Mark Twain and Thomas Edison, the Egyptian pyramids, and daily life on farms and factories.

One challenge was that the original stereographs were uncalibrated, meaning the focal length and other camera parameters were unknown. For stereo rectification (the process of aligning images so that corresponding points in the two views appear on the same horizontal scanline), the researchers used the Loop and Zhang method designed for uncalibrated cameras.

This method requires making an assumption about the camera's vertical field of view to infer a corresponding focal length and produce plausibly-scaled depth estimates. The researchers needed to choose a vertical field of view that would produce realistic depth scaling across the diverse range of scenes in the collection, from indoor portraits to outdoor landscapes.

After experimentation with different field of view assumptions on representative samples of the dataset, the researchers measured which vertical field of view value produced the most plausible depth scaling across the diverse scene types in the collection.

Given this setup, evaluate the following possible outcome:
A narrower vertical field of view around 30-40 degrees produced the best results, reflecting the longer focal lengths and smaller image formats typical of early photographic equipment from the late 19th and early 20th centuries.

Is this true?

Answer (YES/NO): NO